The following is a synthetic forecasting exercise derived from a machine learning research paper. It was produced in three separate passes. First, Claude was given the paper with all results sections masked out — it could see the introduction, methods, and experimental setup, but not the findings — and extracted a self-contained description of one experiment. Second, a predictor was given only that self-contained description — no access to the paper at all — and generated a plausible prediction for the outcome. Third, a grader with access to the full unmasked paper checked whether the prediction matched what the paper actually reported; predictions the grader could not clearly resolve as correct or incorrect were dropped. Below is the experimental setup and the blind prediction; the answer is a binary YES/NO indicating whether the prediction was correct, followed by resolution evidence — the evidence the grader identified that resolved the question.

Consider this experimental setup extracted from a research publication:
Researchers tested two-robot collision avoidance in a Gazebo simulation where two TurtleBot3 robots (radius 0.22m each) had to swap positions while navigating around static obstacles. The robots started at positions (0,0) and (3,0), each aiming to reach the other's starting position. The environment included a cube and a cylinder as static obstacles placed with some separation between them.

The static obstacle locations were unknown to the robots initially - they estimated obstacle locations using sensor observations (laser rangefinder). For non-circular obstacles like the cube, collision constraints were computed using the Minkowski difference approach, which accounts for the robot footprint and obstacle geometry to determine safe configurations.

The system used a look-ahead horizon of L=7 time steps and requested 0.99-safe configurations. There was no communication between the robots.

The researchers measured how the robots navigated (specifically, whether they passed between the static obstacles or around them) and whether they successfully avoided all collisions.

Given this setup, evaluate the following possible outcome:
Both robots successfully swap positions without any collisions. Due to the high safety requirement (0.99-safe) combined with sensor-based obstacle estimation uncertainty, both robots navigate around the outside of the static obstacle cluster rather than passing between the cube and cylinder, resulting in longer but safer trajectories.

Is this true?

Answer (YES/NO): NO